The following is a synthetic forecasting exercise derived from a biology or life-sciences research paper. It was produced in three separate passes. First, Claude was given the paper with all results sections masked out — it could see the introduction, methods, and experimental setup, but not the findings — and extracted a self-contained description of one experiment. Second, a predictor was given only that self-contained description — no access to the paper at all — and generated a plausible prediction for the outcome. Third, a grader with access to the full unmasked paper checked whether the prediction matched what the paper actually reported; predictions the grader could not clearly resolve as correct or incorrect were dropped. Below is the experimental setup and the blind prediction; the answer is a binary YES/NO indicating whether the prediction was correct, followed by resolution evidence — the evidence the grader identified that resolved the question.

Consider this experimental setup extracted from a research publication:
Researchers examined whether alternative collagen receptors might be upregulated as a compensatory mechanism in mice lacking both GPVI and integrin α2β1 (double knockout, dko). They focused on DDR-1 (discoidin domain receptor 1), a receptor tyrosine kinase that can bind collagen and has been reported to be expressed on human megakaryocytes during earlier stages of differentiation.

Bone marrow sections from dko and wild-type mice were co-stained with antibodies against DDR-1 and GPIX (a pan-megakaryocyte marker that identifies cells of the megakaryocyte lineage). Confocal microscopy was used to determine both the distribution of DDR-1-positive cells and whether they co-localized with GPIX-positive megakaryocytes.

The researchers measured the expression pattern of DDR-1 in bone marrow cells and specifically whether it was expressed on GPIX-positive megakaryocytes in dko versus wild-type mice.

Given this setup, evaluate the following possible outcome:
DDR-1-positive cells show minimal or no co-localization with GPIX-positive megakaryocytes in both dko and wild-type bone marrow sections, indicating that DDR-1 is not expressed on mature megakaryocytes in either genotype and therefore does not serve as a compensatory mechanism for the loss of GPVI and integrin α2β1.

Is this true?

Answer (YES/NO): YES